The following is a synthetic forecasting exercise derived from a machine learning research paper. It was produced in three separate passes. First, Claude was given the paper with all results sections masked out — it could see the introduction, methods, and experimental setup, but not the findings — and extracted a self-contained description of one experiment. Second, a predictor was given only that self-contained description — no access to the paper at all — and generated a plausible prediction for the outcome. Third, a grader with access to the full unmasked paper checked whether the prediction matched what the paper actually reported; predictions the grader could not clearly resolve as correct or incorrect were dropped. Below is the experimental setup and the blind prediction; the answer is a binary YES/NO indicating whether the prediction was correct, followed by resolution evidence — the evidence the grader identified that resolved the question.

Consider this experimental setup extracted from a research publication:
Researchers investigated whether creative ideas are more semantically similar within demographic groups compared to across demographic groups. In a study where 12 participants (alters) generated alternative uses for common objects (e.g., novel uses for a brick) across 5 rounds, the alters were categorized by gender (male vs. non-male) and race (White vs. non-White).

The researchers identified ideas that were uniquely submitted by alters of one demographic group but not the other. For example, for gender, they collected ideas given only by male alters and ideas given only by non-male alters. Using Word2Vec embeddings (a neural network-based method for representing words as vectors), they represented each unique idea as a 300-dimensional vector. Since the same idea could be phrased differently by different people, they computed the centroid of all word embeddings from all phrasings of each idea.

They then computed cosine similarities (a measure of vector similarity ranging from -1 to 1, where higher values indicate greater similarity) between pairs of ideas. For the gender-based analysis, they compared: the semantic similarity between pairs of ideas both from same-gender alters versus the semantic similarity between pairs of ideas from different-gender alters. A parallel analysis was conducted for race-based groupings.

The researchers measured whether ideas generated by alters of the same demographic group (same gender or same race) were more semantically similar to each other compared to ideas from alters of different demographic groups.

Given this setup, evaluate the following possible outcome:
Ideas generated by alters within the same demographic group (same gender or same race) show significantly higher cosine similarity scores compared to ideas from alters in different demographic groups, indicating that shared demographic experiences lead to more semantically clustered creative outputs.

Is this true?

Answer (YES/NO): YES